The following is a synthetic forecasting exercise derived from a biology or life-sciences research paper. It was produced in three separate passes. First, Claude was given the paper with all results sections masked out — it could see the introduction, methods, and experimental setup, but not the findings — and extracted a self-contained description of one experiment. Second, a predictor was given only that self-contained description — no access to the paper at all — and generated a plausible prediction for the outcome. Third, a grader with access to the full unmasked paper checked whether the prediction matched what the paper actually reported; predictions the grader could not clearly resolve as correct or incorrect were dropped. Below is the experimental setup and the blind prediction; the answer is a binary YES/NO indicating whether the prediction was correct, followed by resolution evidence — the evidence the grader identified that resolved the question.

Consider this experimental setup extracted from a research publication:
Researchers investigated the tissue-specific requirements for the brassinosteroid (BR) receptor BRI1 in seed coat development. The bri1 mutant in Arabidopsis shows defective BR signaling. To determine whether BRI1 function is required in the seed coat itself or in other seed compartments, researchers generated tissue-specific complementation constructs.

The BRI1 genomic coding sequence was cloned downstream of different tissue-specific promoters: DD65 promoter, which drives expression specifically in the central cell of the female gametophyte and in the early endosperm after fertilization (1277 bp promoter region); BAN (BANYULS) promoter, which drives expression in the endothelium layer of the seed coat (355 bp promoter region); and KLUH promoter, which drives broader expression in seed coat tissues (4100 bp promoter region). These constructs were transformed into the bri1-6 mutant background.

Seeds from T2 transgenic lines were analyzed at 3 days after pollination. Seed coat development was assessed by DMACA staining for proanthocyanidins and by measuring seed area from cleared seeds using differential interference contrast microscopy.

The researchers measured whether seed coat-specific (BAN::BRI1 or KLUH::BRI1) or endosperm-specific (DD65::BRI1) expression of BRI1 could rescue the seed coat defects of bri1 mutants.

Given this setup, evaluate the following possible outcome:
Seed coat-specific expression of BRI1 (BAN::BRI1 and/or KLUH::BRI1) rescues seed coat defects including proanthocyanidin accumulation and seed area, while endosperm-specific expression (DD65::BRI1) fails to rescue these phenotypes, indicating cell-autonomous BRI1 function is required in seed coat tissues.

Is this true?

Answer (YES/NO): NO